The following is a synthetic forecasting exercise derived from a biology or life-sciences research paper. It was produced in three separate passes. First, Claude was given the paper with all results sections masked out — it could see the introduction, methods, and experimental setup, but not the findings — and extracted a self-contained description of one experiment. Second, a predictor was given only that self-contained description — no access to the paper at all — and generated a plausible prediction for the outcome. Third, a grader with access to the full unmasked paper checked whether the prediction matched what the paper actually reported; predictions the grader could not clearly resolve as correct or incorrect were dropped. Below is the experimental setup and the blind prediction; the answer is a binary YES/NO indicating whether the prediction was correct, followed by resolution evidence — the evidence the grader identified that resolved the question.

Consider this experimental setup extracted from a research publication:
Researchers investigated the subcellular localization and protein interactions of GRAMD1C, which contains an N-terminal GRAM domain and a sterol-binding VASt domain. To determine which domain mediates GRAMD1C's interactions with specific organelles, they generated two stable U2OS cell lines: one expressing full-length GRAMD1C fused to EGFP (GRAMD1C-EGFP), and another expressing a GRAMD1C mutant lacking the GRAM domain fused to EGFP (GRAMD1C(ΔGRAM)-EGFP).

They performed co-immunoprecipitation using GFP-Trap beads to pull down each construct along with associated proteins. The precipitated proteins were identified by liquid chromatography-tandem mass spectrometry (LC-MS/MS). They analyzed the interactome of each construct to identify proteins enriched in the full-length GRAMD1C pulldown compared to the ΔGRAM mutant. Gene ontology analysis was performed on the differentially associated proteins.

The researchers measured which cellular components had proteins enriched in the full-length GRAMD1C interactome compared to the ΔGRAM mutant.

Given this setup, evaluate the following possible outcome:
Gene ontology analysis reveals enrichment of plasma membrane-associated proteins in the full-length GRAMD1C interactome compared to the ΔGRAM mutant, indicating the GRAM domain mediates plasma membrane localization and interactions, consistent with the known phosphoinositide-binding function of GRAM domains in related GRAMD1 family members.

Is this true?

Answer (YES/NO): NO